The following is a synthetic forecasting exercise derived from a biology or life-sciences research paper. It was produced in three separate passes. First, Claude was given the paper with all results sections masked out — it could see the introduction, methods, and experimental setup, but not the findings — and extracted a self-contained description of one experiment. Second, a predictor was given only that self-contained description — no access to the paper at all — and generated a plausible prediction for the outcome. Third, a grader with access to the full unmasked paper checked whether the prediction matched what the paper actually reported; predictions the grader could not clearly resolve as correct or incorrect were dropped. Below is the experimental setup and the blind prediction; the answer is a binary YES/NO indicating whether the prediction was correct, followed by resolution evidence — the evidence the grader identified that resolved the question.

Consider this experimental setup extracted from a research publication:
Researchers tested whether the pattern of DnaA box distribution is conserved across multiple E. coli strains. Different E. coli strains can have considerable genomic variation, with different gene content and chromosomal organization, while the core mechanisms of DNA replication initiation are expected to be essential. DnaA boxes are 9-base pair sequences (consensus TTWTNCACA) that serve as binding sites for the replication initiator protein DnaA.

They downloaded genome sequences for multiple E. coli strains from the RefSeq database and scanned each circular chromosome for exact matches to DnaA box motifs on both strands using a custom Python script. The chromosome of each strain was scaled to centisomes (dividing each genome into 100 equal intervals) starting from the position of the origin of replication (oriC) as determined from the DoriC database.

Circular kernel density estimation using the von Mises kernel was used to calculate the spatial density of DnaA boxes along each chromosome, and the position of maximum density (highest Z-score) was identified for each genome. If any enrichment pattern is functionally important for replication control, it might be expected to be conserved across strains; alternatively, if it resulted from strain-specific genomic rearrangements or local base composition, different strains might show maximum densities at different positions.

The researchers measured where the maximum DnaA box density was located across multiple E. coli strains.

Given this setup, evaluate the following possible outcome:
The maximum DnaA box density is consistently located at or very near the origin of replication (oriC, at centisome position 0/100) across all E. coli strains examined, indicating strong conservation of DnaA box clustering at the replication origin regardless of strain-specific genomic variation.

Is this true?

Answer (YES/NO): NO